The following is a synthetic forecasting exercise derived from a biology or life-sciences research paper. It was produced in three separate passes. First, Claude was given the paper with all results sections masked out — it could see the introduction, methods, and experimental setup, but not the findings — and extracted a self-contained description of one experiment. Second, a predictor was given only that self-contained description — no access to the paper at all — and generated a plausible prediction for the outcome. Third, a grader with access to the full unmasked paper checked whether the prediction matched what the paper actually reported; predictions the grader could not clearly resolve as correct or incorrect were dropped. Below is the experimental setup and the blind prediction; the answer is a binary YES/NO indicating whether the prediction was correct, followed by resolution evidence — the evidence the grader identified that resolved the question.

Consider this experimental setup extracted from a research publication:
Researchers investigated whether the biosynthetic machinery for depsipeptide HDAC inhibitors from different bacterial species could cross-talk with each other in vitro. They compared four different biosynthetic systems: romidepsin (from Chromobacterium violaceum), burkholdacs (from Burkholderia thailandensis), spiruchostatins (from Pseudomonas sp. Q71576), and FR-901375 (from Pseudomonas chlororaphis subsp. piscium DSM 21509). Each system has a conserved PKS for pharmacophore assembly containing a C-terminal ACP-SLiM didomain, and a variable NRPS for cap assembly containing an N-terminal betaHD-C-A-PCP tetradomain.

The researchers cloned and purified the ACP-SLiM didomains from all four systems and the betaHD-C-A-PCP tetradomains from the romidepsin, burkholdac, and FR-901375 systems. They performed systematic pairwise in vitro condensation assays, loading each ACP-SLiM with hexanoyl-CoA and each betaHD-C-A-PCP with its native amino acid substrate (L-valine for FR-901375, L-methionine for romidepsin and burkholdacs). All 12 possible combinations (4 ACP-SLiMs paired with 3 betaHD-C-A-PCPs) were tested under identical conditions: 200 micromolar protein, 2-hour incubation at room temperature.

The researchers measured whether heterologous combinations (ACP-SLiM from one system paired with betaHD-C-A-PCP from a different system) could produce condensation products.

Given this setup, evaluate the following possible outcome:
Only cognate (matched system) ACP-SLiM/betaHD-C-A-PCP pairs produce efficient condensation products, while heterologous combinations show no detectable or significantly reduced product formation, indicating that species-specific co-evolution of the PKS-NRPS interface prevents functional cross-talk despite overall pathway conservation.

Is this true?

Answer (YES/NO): NO